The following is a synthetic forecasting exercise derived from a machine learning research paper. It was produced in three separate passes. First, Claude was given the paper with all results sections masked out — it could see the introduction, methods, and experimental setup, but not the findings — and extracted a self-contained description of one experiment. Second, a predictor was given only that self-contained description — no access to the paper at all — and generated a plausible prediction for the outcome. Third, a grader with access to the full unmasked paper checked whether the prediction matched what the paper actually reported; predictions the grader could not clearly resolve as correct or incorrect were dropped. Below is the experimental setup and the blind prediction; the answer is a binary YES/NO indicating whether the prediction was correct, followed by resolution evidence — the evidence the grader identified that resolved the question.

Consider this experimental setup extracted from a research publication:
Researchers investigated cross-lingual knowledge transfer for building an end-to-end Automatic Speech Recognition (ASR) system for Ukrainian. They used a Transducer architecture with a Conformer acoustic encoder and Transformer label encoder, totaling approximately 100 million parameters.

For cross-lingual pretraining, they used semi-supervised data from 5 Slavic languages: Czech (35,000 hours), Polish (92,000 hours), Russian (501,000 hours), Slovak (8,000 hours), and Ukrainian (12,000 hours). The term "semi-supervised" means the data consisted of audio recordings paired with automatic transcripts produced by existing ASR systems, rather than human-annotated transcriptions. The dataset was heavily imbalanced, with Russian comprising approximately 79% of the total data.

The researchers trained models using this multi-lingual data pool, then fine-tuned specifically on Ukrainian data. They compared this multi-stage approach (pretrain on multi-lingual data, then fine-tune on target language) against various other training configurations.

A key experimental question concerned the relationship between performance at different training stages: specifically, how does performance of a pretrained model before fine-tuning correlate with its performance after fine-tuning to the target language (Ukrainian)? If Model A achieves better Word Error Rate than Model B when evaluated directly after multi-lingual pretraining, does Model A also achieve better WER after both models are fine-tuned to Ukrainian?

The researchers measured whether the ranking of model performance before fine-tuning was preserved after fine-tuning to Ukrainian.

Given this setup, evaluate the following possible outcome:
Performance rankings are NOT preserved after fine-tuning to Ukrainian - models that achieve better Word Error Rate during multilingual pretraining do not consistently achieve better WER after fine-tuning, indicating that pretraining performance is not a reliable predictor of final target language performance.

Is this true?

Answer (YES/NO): YES